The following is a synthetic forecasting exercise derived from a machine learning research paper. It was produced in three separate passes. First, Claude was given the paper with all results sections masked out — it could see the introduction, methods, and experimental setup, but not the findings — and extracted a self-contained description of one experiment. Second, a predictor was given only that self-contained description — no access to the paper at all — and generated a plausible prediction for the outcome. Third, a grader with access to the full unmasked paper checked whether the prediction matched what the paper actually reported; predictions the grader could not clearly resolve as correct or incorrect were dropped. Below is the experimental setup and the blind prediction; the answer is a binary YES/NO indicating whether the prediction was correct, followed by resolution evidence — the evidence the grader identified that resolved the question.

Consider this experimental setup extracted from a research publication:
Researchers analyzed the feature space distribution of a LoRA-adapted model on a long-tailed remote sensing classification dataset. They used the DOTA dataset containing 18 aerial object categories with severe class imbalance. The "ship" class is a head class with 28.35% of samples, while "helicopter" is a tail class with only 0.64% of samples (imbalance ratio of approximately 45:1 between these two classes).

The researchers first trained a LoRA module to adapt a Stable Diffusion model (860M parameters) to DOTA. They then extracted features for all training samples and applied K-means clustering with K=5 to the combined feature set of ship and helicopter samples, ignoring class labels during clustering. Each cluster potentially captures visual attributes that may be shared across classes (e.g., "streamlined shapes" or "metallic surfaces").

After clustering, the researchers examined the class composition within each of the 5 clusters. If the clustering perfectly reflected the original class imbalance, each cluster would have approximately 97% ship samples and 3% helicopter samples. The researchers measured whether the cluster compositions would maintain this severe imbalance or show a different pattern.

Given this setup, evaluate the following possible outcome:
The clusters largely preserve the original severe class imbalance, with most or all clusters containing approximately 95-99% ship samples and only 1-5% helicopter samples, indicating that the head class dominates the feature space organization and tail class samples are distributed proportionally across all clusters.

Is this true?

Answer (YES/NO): NO